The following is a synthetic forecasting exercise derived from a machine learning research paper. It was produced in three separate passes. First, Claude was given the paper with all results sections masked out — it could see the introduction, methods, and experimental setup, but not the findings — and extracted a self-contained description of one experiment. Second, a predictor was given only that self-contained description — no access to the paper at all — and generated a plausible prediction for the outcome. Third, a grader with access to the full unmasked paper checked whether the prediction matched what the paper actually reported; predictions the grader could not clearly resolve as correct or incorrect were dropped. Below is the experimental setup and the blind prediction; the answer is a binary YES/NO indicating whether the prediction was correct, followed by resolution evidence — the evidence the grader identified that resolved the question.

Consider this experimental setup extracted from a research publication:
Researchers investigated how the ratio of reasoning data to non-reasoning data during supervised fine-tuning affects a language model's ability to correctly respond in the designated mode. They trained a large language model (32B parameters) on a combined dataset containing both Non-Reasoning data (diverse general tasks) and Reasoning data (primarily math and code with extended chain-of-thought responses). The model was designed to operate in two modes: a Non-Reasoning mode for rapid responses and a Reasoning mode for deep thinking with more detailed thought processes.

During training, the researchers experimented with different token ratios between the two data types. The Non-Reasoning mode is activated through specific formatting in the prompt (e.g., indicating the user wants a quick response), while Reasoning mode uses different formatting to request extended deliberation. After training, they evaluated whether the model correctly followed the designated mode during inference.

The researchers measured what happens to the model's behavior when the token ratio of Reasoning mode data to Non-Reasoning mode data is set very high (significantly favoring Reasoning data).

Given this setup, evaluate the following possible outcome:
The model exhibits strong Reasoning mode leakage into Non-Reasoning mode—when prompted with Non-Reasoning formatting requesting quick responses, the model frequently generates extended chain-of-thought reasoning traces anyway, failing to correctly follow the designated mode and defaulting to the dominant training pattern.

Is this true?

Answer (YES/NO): YES